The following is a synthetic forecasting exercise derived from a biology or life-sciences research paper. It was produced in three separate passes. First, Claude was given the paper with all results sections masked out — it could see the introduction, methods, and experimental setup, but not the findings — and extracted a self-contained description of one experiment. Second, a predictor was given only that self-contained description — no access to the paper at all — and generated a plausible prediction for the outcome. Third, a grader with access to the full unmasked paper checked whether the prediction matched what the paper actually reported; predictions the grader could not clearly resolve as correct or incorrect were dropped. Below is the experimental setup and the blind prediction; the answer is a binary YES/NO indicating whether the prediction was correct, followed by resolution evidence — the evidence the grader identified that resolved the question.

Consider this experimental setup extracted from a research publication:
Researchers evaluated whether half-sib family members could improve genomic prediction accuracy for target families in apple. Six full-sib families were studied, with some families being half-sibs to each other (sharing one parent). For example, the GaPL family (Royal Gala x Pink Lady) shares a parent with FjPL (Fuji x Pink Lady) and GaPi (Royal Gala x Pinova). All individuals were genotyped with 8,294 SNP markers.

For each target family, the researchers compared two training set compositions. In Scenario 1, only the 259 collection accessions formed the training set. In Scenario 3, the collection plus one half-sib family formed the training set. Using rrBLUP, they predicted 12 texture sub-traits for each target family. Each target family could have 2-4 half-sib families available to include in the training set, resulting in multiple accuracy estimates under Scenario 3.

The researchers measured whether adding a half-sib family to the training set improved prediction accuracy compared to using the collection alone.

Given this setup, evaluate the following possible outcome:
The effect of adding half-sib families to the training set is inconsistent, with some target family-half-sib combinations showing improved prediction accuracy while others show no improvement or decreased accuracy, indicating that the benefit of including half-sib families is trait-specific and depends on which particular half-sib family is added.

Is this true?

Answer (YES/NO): YES